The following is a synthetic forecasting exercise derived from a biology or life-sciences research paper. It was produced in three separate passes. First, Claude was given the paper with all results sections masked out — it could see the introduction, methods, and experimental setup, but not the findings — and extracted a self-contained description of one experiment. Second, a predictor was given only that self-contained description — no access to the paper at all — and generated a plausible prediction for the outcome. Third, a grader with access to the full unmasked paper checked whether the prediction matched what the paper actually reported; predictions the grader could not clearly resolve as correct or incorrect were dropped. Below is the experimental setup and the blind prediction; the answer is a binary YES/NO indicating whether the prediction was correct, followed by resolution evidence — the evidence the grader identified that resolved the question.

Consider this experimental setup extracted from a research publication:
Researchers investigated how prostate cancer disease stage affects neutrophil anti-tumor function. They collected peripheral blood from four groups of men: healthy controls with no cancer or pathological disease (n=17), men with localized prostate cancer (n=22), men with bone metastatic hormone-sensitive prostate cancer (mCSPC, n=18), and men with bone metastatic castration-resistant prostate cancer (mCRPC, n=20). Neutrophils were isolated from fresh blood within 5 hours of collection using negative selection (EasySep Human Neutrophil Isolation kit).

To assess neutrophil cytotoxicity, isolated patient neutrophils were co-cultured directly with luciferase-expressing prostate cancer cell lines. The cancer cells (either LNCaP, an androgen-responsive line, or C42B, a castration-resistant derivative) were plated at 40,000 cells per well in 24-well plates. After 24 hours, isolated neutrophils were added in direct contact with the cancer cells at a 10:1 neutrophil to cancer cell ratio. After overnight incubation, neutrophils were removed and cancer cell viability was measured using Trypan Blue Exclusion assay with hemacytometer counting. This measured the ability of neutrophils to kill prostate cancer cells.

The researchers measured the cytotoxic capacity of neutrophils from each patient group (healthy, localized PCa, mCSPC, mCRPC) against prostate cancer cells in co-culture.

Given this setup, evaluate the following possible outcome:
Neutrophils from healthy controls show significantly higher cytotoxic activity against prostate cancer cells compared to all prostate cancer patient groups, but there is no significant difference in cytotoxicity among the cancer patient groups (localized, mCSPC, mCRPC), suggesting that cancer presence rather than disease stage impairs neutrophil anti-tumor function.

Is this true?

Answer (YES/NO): NO